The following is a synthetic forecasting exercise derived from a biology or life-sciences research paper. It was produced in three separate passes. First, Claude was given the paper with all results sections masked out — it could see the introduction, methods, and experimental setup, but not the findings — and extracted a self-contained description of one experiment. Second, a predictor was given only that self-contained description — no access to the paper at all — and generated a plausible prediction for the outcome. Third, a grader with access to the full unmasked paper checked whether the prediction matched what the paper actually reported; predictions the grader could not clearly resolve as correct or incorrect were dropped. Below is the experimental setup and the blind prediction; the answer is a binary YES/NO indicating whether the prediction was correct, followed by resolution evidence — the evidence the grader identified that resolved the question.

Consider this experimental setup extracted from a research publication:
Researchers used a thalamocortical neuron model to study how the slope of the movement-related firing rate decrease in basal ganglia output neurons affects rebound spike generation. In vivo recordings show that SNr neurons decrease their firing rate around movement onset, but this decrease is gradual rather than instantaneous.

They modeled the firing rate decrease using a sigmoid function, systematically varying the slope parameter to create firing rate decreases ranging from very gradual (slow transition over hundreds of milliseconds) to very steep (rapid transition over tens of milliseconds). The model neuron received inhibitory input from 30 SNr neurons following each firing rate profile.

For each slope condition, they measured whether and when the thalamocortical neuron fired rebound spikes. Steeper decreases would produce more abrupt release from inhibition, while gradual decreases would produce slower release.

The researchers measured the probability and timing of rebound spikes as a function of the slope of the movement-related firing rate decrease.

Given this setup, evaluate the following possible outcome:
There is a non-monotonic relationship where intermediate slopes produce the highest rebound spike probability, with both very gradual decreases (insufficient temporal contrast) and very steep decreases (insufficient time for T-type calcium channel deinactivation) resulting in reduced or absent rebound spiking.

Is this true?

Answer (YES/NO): NO